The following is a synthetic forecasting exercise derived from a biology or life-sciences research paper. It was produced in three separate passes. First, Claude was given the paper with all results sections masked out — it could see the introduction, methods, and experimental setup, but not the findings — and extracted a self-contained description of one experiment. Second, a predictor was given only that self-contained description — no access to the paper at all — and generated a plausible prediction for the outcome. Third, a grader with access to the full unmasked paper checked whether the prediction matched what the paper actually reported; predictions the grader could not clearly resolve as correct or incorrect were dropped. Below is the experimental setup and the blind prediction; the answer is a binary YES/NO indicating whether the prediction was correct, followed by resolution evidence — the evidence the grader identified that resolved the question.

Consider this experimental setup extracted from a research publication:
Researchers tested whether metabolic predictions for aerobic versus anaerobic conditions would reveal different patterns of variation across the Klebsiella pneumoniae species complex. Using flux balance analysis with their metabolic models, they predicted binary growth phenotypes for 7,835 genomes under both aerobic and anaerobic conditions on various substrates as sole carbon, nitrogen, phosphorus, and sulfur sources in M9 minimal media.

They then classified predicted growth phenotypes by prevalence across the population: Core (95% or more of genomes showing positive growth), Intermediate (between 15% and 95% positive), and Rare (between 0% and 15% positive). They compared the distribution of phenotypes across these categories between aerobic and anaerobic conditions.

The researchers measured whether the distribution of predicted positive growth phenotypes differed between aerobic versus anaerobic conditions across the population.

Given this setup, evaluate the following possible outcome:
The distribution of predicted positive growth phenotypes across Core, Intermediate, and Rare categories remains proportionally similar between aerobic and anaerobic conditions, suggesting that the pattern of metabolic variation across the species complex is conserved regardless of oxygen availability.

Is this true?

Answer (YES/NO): NO